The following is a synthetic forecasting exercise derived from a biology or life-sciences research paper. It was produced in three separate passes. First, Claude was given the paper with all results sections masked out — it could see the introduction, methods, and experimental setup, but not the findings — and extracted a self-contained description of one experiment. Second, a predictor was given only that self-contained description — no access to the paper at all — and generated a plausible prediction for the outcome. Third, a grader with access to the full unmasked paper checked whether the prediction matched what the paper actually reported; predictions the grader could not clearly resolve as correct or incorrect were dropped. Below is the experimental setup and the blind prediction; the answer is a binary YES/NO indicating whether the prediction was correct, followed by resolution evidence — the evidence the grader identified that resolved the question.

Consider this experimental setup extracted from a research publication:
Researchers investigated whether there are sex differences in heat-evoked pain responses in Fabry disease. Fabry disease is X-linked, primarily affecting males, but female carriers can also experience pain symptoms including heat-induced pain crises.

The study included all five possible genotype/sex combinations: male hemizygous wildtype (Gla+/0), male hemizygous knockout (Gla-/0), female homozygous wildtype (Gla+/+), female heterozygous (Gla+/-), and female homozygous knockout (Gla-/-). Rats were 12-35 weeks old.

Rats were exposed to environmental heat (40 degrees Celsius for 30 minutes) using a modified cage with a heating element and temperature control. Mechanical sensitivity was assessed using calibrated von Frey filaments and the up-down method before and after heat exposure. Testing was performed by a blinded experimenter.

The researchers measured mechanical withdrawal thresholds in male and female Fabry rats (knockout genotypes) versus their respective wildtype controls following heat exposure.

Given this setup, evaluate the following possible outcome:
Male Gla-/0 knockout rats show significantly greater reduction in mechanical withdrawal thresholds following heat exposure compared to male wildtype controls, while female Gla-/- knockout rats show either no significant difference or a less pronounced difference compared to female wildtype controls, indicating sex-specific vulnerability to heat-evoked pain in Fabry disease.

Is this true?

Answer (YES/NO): NO